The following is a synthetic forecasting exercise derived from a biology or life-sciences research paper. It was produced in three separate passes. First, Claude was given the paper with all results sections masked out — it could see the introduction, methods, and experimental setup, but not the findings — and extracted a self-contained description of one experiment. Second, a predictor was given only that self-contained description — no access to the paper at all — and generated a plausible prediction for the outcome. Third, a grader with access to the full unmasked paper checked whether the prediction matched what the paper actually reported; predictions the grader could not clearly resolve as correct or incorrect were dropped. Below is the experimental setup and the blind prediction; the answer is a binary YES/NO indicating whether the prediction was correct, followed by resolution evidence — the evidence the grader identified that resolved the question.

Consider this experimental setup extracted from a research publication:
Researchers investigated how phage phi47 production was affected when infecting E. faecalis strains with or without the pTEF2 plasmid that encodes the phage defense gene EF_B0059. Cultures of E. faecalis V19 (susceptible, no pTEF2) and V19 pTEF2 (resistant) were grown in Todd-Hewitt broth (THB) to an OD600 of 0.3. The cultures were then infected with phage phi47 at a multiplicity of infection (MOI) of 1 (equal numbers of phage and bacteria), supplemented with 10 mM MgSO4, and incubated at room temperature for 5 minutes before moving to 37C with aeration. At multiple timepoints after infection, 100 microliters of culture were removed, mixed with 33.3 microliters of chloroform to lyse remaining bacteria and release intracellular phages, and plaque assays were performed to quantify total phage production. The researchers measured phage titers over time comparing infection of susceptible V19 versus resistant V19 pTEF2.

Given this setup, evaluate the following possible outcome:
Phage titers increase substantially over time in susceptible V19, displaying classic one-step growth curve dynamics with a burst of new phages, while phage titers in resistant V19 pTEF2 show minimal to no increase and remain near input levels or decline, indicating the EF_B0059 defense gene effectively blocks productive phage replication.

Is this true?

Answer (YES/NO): YES